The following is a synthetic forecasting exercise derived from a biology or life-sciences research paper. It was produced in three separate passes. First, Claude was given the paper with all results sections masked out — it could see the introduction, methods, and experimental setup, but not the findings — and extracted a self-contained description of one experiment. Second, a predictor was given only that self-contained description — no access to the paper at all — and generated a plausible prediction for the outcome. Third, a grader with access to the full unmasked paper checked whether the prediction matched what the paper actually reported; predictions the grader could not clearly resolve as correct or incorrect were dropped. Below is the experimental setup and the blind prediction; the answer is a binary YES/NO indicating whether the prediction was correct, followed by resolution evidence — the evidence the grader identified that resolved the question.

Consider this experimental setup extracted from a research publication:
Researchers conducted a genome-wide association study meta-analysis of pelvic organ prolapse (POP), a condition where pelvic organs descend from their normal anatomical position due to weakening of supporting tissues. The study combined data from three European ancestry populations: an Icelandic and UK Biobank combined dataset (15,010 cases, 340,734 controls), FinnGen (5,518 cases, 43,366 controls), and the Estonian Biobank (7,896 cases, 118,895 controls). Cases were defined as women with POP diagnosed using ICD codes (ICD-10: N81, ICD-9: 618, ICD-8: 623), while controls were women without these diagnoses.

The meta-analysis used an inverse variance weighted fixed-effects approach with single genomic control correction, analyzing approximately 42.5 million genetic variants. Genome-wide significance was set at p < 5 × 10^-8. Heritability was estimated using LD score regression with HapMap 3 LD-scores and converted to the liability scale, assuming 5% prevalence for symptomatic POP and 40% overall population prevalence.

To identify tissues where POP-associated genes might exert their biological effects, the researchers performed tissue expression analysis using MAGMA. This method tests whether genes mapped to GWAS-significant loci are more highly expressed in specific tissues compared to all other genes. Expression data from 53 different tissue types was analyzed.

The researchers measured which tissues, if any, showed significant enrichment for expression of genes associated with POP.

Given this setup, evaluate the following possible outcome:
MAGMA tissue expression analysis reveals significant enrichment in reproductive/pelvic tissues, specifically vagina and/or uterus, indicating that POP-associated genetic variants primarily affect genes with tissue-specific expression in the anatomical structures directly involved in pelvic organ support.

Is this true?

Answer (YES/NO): NO